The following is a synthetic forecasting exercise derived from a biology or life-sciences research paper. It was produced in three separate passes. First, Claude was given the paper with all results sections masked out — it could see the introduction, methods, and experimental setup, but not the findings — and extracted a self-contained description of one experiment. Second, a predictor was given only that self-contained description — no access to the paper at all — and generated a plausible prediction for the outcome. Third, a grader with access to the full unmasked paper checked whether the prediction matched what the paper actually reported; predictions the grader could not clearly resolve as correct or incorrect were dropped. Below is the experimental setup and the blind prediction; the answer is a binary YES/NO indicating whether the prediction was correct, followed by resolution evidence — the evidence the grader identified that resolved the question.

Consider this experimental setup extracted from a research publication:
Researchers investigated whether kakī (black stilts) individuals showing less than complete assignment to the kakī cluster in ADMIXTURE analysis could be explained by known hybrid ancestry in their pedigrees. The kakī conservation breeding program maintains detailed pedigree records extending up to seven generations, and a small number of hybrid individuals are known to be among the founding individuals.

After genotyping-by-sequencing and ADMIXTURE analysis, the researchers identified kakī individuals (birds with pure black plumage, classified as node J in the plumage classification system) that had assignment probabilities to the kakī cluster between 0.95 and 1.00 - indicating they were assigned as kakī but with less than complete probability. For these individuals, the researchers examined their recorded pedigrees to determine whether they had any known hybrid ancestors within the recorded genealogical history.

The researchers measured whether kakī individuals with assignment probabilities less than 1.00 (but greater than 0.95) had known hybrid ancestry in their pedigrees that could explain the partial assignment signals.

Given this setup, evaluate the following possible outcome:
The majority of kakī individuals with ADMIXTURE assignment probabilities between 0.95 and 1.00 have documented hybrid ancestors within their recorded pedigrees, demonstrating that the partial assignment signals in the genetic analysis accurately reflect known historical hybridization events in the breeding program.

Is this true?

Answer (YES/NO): YES